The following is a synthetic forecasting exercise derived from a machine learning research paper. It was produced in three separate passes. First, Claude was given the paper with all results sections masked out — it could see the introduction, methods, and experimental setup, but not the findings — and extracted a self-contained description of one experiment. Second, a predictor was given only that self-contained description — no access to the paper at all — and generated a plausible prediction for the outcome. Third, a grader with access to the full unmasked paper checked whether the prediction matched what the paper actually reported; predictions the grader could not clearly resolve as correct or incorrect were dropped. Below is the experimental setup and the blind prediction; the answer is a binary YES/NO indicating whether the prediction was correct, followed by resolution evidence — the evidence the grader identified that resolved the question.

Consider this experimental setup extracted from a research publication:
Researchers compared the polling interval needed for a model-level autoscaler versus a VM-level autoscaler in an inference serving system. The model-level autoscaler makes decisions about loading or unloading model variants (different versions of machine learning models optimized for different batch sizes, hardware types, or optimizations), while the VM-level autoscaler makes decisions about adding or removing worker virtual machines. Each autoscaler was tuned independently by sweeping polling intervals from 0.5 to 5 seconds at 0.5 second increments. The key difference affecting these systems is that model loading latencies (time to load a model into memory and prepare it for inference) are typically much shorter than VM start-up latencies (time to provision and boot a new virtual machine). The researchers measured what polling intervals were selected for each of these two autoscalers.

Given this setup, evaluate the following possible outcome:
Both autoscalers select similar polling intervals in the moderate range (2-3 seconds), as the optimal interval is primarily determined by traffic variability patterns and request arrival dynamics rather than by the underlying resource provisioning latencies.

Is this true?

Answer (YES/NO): NO